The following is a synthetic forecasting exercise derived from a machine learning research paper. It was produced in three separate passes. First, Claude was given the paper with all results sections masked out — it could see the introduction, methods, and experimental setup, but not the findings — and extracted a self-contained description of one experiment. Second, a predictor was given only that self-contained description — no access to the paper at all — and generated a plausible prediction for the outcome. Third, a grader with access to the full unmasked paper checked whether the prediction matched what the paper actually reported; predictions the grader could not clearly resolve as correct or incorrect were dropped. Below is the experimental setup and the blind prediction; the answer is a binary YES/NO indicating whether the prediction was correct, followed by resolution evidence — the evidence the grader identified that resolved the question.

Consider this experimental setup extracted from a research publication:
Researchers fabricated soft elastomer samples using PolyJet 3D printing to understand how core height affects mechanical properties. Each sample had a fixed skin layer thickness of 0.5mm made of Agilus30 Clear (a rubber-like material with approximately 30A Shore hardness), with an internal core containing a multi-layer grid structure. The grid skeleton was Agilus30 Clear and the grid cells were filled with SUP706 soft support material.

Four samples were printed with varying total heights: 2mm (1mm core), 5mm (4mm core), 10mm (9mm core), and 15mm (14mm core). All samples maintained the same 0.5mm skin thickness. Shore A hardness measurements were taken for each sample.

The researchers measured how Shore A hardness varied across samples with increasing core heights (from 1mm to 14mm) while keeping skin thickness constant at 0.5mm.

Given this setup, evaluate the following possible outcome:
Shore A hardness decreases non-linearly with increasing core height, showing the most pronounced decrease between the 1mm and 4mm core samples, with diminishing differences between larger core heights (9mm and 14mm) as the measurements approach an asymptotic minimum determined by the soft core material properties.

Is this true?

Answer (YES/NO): YES